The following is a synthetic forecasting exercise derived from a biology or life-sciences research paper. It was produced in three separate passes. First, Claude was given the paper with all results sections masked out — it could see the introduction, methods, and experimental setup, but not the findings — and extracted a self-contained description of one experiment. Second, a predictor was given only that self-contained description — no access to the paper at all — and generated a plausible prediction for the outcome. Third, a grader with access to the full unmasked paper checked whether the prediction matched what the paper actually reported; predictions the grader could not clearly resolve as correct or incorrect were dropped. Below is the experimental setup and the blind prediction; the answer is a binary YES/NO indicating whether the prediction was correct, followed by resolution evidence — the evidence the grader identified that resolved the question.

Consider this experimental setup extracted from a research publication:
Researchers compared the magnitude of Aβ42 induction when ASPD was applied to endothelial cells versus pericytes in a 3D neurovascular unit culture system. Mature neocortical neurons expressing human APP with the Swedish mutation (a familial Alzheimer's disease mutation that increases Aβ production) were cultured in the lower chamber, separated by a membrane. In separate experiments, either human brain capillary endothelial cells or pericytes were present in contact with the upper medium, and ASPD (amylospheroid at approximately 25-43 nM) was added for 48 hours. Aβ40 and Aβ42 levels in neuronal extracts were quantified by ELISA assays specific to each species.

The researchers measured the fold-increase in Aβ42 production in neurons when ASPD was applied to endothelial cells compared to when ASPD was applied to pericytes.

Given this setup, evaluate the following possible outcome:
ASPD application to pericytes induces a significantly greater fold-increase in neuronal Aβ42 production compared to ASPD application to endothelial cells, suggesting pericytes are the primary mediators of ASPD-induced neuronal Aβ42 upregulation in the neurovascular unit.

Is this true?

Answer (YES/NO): YES